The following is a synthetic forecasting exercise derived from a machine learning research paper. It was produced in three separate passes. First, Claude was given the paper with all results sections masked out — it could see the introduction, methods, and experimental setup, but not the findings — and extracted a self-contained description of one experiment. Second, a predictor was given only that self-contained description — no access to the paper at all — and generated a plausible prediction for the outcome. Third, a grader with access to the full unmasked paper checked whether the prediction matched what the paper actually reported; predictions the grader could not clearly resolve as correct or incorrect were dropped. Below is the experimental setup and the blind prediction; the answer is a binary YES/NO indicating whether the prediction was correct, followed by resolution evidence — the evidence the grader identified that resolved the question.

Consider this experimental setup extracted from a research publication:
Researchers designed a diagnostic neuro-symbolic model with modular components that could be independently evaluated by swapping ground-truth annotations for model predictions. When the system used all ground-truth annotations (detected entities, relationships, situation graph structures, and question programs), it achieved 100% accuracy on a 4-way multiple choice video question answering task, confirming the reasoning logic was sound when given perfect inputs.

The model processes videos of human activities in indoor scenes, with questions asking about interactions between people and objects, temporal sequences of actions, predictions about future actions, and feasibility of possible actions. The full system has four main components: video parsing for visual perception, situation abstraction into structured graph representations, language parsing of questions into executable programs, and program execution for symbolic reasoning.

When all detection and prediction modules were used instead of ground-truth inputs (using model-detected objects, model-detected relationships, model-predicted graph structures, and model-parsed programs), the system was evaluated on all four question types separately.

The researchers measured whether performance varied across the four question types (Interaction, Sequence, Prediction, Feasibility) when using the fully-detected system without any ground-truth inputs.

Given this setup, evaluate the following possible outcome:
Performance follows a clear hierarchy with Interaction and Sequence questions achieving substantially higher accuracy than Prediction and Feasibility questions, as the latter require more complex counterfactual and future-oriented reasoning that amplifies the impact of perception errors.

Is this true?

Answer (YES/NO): NO